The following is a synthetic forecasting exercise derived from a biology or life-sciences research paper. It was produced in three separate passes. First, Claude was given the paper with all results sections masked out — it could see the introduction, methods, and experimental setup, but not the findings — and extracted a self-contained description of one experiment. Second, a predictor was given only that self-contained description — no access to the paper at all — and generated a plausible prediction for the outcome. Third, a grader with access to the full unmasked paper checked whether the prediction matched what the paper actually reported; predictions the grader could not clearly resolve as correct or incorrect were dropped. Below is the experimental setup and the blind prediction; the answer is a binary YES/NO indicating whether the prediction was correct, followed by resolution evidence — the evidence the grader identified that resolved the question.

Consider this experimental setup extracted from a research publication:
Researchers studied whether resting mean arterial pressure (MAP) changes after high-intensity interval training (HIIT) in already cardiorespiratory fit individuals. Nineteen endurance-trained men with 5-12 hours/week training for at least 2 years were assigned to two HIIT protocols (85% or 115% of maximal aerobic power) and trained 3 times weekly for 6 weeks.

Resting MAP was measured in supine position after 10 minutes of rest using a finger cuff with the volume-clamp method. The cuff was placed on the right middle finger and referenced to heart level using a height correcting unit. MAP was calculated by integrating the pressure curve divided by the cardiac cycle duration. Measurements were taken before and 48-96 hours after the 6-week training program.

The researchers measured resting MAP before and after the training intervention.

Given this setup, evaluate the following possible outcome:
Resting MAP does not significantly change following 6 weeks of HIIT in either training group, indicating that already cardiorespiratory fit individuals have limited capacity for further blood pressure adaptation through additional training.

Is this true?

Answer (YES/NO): YES